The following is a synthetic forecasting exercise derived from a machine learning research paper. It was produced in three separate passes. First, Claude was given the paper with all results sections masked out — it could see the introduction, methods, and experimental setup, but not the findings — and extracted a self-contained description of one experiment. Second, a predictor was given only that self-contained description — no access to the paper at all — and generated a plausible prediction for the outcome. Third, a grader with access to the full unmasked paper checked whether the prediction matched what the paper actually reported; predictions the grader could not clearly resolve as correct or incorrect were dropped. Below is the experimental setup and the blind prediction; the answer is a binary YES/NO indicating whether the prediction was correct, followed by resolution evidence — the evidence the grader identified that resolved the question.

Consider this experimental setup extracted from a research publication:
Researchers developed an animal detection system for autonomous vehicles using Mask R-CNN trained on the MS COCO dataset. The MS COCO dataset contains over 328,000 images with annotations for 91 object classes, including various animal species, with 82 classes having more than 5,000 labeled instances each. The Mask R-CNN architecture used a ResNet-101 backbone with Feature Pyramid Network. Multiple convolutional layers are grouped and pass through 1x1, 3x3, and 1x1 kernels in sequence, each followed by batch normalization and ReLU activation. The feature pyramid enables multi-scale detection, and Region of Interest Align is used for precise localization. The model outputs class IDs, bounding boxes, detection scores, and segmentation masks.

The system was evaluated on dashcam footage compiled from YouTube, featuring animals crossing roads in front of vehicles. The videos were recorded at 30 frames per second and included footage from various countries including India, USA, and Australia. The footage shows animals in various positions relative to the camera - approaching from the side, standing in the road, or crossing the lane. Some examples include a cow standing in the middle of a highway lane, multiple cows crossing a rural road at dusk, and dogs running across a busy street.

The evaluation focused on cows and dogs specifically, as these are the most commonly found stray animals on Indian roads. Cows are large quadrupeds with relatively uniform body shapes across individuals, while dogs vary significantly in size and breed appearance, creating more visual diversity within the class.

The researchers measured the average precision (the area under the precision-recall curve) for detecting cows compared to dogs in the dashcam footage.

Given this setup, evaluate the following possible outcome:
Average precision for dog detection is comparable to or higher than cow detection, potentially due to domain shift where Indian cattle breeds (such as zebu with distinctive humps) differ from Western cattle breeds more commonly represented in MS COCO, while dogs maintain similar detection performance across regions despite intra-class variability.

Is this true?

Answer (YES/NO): YES